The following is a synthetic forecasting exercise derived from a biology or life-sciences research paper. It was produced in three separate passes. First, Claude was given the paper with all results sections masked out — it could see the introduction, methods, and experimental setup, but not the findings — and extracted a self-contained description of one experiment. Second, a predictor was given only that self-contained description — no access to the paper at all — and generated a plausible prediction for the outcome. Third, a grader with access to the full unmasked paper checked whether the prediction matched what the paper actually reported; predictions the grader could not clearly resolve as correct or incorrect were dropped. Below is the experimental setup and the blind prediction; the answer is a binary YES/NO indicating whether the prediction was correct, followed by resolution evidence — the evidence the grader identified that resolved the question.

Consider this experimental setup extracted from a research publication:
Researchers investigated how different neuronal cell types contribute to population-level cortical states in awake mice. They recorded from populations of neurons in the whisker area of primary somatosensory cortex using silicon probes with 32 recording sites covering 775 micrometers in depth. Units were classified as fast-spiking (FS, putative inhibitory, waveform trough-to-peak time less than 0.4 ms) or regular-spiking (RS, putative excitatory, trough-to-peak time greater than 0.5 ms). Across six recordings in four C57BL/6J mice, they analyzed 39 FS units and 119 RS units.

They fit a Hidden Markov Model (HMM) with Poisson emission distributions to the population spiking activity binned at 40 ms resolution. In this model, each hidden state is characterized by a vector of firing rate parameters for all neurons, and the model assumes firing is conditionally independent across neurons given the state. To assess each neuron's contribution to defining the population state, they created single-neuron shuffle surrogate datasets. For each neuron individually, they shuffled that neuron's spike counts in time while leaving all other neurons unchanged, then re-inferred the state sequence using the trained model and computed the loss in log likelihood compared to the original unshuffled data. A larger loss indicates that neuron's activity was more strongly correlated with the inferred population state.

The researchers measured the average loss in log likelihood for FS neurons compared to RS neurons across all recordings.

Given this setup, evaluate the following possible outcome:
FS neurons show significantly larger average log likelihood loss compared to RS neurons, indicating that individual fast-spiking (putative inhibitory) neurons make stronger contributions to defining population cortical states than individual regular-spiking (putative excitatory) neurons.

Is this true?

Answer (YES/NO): YES